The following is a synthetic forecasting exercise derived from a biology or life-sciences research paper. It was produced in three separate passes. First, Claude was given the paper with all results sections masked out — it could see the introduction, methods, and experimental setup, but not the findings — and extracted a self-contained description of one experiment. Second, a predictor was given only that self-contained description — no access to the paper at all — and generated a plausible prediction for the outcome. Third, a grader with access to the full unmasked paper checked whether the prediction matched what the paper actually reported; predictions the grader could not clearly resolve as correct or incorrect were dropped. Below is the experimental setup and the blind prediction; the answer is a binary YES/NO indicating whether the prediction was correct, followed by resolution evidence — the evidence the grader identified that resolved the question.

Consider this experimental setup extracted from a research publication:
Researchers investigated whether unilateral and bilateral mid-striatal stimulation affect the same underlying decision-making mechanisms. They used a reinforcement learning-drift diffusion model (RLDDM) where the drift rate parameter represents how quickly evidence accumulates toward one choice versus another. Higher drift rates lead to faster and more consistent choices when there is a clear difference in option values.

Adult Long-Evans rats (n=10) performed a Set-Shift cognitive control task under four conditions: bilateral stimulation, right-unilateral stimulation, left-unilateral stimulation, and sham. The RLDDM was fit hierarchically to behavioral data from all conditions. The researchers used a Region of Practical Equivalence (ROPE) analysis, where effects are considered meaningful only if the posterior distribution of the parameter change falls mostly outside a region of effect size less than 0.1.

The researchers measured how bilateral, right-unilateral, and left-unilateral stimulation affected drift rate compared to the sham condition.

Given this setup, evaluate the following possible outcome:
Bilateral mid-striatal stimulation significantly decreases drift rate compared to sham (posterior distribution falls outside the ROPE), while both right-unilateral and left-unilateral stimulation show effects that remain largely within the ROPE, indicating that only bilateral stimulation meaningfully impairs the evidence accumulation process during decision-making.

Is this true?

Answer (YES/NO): NO